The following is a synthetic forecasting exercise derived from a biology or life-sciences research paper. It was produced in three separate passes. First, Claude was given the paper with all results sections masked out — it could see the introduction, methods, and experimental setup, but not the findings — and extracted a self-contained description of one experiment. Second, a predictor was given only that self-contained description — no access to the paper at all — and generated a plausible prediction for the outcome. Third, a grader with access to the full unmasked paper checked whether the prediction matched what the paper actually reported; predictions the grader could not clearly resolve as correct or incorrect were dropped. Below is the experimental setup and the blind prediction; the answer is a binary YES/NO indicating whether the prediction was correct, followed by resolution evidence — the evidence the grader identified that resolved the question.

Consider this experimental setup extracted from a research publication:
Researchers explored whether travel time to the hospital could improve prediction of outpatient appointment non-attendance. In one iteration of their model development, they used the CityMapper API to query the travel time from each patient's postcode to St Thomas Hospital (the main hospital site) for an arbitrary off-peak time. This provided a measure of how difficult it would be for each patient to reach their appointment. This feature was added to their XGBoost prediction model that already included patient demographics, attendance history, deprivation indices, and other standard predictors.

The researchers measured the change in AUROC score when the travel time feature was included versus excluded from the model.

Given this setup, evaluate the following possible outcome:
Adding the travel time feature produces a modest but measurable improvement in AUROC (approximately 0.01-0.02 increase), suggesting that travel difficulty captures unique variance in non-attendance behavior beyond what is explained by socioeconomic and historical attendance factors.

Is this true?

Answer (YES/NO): NO